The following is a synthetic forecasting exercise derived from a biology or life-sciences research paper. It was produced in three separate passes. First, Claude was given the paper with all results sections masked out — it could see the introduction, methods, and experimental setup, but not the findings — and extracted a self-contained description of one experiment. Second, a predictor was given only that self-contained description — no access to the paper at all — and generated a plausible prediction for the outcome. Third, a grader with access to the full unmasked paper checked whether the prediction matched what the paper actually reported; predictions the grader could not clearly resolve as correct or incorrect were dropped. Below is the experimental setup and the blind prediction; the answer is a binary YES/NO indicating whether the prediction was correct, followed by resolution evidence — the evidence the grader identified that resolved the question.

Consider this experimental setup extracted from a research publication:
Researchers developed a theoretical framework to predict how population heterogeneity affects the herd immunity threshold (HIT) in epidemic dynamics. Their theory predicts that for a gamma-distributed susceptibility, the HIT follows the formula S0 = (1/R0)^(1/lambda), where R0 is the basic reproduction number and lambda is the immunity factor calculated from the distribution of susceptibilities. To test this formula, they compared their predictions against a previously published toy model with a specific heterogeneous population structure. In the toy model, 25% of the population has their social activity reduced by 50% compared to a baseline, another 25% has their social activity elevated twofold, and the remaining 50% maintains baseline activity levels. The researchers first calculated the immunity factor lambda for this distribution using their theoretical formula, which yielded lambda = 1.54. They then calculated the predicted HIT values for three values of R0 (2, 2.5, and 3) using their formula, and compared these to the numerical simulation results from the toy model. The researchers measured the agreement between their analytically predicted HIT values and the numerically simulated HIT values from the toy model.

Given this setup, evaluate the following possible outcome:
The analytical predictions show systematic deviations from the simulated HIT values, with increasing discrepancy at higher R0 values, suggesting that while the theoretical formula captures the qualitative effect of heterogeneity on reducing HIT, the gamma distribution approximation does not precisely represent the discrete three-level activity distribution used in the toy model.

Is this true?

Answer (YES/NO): NO